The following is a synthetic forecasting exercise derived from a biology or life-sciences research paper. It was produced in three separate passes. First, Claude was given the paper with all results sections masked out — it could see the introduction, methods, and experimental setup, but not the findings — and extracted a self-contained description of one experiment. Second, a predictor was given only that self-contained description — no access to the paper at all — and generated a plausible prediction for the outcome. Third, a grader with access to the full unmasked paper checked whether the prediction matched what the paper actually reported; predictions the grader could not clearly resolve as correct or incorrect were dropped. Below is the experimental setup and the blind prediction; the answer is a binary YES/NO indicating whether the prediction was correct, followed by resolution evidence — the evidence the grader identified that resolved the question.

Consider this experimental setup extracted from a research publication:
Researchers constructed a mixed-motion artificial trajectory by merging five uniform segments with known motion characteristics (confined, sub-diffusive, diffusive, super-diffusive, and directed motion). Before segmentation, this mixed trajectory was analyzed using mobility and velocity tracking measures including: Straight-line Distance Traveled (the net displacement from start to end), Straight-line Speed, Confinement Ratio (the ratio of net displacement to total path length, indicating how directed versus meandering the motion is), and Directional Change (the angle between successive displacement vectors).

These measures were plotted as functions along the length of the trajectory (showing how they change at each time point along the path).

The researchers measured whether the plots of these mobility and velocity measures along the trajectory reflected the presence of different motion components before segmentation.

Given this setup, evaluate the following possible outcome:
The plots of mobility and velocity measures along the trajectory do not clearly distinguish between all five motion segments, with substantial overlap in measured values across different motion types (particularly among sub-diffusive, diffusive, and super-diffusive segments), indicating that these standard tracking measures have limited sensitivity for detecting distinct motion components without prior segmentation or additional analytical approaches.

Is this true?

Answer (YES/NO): NO